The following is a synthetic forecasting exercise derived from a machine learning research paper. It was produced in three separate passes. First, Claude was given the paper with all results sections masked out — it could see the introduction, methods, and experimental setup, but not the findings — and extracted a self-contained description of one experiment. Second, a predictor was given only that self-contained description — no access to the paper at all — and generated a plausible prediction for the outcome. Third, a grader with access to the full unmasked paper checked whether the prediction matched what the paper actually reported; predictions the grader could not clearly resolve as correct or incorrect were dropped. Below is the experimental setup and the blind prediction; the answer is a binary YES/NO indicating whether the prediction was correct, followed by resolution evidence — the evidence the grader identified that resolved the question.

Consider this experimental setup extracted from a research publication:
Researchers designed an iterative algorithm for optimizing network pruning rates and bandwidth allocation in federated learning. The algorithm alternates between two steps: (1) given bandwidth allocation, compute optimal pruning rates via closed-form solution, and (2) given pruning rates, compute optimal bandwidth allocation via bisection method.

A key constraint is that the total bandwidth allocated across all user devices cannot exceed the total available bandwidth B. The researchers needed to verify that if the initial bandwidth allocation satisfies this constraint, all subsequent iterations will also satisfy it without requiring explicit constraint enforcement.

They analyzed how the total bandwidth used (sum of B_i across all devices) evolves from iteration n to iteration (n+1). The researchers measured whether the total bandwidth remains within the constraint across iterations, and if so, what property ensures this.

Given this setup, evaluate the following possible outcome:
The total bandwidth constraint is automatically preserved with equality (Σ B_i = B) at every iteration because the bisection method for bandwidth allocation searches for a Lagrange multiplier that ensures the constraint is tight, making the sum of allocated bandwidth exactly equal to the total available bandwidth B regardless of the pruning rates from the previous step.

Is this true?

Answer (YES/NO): NO